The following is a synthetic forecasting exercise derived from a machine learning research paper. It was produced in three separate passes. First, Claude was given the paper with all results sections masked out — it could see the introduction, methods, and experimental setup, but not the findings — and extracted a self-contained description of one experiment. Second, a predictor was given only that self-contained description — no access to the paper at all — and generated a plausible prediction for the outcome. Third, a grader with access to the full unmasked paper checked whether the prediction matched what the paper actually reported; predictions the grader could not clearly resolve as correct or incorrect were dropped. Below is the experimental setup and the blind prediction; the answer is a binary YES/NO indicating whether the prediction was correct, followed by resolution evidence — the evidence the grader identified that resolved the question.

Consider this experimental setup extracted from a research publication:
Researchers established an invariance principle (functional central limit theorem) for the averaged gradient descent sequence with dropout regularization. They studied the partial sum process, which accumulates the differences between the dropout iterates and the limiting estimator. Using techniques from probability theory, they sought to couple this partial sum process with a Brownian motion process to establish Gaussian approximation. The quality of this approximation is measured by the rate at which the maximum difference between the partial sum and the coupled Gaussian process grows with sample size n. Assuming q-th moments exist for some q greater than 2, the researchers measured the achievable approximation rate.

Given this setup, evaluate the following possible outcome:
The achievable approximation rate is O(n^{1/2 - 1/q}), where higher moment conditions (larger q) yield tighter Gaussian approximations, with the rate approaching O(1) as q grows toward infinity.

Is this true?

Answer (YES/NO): NO